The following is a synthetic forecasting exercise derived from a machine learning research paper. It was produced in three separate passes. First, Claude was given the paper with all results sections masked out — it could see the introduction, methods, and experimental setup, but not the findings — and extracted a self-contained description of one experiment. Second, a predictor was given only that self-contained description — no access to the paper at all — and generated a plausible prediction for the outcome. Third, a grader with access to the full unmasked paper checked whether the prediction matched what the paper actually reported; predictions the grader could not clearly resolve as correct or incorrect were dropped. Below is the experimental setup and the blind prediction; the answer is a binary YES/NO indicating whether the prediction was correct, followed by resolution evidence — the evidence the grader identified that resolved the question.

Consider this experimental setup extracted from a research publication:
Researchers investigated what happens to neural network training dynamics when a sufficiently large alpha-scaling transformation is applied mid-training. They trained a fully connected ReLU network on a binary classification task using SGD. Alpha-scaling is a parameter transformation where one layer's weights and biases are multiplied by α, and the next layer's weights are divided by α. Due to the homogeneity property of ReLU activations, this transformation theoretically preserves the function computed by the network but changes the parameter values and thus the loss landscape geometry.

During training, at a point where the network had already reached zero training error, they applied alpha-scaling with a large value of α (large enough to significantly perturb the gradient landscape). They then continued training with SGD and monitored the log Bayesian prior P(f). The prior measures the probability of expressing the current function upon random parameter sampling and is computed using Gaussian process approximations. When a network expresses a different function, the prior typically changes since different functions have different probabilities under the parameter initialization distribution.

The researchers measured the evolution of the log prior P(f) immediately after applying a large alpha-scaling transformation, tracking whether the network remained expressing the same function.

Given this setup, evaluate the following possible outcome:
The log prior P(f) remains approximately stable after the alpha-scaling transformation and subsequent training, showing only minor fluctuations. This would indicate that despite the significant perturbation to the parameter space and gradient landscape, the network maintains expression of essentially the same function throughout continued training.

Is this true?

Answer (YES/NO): NO